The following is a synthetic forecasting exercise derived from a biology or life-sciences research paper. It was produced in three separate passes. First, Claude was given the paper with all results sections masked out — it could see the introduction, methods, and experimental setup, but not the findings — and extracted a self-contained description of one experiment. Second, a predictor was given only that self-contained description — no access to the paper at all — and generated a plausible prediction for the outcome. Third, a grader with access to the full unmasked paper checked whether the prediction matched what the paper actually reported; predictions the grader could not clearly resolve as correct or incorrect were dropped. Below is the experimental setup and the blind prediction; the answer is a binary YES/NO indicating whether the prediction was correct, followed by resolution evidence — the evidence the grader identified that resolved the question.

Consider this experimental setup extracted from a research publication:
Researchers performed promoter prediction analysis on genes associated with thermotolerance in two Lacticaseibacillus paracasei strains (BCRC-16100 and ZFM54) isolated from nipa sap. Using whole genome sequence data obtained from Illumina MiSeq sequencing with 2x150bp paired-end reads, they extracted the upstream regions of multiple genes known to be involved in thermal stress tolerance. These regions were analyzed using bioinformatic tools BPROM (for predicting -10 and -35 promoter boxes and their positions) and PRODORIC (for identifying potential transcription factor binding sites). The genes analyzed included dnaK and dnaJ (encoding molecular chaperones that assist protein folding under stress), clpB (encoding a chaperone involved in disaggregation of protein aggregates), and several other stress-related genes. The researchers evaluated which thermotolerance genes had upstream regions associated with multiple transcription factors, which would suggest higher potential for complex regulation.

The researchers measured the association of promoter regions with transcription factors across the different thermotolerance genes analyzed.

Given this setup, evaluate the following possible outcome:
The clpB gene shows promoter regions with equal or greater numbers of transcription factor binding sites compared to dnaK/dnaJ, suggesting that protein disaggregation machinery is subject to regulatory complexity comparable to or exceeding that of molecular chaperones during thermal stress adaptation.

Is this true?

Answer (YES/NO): NO